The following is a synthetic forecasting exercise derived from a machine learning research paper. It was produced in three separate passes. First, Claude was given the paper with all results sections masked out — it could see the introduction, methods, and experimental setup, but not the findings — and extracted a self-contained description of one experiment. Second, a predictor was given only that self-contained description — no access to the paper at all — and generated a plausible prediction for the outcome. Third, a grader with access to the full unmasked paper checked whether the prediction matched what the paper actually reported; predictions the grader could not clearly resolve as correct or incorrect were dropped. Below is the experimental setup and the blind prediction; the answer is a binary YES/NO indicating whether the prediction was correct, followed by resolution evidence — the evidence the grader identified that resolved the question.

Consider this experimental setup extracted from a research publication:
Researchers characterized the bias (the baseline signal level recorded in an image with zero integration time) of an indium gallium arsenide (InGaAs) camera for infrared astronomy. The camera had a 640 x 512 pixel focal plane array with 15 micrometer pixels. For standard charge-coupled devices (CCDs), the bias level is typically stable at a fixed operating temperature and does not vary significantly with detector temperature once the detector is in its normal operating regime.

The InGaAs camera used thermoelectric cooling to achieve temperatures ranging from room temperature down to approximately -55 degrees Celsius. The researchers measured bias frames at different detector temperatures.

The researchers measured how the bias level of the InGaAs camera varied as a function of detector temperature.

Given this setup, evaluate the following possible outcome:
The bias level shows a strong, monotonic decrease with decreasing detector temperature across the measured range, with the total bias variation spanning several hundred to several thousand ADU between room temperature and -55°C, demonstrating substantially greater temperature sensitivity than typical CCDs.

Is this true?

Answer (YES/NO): NO